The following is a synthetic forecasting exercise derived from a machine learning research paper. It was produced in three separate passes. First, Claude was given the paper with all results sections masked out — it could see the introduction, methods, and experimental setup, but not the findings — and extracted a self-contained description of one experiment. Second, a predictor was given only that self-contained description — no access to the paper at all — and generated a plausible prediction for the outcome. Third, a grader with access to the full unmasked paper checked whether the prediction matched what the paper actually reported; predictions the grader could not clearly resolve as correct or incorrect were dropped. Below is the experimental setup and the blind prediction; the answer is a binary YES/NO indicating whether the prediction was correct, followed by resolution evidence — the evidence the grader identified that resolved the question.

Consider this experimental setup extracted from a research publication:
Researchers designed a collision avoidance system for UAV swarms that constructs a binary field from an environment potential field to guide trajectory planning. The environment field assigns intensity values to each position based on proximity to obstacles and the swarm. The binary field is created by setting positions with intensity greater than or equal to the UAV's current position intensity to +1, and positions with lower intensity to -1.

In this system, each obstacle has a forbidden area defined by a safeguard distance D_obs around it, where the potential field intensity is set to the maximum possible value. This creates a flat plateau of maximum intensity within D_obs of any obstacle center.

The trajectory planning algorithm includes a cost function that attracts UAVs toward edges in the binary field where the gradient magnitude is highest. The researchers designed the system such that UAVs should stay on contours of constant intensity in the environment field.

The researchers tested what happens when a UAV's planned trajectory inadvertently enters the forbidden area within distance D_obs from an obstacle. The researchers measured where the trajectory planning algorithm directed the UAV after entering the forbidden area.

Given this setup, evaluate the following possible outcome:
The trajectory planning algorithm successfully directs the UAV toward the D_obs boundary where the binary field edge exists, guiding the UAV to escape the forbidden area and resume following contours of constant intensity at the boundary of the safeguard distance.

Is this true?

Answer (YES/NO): YES